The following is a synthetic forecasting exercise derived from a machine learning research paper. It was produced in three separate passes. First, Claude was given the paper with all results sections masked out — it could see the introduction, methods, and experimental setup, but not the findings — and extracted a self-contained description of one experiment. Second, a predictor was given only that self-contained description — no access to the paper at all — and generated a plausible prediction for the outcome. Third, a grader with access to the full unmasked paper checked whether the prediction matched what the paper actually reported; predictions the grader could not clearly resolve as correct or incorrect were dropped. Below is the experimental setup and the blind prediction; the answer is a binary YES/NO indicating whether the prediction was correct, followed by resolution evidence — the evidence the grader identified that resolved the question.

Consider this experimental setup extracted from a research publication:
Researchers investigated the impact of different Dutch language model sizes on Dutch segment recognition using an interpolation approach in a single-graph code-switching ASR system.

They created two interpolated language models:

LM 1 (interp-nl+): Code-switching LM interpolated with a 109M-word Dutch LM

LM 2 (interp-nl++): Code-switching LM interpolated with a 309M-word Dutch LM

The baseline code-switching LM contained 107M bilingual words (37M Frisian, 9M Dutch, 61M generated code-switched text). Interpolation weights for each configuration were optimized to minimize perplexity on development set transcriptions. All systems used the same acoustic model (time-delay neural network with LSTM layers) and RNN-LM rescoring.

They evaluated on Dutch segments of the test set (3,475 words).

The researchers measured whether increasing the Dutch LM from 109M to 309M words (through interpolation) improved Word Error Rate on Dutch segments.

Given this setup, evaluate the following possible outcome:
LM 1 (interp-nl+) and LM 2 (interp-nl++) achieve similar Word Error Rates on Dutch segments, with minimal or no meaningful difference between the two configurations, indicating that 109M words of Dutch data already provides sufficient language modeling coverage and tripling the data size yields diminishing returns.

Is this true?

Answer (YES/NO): YES